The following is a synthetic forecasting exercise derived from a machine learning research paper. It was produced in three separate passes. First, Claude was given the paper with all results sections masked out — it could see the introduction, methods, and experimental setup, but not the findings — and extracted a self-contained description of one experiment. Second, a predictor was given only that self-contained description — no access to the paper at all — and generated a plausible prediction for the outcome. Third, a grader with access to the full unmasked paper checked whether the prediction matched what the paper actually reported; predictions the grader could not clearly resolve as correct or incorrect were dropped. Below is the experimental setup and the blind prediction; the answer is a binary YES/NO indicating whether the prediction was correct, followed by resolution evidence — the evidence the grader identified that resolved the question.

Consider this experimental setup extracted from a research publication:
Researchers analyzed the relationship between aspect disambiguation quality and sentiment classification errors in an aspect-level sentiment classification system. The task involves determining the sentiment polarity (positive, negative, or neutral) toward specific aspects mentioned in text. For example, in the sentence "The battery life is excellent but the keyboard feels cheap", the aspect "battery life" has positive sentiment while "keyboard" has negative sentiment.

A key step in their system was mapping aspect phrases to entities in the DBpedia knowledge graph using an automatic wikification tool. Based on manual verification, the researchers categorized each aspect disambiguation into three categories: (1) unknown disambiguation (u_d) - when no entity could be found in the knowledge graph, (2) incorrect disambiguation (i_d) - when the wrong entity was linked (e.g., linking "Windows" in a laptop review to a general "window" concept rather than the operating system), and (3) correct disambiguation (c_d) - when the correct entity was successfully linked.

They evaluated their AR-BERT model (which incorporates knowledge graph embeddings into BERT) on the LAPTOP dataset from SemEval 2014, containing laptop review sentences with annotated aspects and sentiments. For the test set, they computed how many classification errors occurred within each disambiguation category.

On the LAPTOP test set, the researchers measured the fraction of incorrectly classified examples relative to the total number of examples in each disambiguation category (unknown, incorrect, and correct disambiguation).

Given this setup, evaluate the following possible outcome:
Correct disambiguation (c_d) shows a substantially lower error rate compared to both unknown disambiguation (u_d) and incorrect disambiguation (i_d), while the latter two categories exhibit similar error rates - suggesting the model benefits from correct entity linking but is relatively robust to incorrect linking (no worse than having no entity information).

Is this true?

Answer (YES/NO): NO